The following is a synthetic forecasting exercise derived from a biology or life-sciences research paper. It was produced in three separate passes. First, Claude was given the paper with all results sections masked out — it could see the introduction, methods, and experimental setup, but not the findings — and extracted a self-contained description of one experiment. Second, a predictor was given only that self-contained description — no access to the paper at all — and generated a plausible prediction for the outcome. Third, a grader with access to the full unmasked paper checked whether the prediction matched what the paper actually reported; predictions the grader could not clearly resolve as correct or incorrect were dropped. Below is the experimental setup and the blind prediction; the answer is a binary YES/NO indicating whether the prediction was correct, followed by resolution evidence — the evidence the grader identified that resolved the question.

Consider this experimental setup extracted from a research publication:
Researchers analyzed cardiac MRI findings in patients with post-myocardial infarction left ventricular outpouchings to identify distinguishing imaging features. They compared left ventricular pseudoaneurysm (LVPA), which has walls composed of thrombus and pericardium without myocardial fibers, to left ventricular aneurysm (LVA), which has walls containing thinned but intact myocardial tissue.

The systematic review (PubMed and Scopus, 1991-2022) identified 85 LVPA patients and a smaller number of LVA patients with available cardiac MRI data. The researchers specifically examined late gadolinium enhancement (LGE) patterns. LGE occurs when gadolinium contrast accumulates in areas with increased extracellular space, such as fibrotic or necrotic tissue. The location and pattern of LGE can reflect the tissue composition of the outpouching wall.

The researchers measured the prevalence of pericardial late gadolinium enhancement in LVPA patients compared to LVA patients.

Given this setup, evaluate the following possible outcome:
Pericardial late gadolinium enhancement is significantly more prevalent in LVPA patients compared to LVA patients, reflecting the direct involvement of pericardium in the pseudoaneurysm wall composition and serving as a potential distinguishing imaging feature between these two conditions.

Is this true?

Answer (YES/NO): YES